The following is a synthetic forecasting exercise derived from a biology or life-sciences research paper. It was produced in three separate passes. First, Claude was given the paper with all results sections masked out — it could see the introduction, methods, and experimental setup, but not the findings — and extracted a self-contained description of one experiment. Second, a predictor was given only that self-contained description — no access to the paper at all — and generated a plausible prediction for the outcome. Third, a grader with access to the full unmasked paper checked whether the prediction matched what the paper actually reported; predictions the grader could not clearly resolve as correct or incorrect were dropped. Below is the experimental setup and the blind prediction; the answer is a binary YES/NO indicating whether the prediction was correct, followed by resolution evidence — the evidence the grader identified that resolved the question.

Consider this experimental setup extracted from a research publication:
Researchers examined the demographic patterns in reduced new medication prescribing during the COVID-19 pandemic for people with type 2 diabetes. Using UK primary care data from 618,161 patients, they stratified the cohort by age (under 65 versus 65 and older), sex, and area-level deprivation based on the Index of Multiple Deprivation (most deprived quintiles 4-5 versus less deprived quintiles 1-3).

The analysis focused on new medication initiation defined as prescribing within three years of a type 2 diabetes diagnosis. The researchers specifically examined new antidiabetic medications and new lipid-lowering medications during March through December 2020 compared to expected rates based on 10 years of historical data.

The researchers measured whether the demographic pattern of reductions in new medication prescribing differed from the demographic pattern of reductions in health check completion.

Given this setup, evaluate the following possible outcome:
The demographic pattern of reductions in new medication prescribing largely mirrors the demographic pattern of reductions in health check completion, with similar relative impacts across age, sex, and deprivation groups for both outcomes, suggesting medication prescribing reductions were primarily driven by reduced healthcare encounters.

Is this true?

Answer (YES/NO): NO